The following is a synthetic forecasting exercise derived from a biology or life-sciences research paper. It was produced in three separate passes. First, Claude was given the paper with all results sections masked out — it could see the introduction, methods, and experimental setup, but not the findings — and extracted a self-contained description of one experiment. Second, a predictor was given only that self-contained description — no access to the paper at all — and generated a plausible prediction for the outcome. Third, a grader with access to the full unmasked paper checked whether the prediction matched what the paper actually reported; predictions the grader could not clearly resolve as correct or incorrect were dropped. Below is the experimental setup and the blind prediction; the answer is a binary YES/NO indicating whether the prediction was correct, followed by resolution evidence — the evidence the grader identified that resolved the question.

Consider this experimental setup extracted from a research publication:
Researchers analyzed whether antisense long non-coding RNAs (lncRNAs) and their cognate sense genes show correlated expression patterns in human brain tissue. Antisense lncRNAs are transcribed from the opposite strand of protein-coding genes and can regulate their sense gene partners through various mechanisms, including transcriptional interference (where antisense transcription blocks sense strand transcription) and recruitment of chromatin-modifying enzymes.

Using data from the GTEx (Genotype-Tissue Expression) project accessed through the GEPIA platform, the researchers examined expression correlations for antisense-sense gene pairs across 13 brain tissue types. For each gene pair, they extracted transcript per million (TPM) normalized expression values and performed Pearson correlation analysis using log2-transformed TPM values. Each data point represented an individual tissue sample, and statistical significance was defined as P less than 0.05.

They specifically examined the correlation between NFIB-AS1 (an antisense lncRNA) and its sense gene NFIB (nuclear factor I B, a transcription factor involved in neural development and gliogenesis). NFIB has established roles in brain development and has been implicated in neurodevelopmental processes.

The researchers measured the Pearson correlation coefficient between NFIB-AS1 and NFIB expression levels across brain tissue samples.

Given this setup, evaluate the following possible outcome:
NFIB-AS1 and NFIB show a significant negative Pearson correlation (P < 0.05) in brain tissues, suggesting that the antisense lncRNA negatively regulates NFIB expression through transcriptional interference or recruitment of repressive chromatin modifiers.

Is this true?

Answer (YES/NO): NO